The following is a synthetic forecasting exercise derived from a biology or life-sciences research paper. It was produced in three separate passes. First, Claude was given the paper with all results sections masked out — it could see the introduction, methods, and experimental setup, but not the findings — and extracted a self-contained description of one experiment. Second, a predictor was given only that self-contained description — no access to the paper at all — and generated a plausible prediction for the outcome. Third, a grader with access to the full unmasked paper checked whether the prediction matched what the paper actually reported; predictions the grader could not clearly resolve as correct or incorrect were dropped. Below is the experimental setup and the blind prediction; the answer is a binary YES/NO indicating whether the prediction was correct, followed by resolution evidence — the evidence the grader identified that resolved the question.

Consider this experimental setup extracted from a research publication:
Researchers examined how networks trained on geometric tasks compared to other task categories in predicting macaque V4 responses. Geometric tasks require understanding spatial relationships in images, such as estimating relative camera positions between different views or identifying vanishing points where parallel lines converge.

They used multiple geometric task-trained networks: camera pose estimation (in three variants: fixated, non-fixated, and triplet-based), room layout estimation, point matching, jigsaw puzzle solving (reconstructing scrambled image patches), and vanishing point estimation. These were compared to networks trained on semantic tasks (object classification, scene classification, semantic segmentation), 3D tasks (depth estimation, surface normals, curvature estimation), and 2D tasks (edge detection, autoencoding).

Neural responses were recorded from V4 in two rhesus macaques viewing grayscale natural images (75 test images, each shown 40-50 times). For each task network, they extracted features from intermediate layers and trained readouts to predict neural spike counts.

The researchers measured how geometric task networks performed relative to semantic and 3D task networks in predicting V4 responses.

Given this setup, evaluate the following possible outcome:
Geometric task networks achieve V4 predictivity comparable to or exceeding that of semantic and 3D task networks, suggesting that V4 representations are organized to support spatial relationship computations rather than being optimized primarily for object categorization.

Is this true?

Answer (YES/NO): NO